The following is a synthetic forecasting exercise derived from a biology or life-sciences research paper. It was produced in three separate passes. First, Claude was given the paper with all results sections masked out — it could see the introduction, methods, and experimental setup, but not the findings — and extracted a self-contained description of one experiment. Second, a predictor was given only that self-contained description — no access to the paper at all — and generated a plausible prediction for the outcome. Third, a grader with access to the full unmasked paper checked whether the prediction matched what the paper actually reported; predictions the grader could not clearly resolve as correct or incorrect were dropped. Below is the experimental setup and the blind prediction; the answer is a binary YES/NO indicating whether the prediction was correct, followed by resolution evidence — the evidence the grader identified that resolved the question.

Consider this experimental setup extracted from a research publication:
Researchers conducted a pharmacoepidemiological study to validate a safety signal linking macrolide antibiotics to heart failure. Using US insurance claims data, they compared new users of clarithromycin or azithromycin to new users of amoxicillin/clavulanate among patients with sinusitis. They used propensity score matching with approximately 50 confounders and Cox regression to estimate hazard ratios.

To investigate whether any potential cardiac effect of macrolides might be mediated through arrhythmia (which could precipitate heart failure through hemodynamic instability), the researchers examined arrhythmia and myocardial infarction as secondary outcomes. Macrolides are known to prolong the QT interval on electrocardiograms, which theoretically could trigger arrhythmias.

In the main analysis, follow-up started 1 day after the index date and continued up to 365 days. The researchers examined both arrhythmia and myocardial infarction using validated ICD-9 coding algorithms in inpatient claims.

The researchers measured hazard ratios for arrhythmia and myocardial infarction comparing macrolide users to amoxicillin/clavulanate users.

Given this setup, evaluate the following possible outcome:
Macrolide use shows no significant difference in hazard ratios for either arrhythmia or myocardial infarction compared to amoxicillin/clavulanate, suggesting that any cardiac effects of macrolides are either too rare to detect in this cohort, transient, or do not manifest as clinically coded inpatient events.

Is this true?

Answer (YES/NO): YES